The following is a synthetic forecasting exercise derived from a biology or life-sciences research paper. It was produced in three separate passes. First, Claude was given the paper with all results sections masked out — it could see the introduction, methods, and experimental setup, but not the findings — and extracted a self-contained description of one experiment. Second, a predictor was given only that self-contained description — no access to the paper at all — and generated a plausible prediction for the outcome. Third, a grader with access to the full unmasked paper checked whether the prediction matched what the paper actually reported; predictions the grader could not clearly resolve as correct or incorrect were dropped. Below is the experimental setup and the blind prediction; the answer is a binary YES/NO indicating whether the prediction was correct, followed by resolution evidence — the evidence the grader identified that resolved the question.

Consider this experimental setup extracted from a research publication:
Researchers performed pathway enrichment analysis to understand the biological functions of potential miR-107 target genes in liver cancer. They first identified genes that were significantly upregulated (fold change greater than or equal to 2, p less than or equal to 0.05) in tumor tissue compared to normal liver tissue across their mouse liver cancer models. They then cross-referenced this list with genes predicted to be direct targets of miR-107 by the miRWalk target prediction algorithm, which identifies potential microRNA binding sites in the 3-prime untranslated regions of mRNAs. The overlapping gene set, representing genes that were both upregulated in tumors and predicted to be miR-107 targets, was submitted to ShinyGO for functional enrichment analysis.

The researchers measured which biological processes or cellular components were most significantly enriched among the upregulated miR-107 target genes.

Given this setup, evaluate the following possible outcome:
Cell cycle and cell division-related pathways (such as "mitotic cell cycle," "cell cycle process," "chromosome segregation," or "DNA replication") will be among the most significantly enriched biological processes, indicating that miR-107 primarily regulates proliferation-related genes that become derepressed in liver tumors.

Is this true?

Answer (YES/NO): YES